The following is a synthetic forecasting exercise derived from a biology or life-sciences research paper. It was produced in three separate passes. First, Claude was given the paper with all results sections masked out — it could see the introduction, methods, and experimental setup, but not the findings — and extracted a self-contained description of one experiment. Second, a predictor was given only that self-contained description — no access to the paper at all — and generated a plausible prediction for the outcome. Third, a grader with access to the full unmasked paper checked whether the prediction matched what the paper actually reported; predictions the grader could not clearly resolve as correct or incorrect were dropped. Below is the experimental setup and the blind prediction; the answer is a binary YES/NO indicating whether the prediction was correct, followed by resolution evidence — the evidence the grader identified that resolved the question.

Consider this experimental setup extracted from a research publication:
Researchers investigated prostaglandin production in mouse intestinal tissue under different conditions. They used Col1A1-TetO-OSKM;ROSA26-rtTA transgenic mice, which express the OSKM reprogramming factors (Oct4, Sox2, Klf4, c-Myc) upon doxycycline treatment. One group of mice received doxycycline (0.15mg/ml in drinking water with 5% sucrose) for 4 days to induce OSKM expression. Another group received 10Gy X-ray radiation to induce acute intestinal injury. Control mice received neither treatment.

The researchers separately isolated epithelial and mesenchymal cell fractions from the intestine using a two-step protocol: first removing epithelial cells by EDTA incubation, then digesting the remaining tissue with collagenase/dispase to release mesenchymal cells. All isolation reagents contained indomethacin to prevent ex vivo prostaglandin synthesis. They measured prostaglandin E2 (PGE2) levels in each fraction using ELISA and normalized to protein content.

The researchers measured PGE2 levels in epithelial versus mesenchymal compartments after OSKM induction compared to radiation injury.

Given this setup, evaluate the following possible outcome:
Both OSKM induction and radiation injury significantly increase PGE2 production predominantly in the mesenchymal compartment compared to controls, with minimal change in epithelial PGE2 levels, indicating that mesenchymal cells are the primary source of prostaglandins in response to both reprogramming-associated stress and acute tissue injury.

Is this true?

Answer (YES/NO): NO